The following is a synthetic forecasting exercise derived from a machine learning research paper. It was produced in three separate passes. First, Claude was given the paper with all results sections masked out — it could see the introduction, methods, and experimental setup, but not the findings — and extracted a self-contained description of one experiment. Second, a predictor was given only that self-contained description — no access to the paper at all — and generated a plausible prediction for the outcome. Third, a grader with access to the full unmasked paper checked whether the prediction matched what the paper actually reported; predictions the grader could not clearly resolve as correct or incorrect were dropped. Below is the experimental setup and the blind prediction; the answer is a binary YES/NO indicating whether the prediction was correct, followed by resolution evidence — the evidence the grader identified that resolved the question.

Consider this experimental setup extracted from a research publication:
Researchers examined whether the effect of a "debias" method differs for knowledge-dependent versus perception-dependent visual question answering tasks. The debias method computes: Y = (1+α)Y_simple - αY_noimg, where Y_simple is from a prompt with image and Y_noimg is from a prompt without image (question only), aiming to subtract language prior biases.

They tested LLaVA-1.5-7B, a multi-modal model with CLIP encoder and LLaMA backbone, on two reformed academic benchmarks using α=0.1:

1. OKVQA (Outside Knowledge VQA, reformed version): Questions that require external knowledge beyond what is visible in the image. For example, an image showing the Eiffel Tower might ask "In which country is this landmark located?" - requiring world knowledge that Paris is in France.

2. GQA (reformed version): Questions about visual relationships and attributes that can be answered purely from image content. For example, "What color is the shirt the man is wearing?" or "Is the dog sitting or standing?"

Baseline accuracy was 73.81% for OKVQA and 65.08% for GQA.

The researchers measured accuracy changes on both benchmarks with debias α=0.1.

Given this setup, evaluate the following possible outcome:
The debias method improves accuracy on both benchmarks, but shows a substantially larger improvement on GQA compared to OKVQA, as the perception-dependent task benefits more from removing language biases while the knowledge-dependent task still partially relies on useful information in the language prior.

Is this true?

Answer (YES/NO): NO